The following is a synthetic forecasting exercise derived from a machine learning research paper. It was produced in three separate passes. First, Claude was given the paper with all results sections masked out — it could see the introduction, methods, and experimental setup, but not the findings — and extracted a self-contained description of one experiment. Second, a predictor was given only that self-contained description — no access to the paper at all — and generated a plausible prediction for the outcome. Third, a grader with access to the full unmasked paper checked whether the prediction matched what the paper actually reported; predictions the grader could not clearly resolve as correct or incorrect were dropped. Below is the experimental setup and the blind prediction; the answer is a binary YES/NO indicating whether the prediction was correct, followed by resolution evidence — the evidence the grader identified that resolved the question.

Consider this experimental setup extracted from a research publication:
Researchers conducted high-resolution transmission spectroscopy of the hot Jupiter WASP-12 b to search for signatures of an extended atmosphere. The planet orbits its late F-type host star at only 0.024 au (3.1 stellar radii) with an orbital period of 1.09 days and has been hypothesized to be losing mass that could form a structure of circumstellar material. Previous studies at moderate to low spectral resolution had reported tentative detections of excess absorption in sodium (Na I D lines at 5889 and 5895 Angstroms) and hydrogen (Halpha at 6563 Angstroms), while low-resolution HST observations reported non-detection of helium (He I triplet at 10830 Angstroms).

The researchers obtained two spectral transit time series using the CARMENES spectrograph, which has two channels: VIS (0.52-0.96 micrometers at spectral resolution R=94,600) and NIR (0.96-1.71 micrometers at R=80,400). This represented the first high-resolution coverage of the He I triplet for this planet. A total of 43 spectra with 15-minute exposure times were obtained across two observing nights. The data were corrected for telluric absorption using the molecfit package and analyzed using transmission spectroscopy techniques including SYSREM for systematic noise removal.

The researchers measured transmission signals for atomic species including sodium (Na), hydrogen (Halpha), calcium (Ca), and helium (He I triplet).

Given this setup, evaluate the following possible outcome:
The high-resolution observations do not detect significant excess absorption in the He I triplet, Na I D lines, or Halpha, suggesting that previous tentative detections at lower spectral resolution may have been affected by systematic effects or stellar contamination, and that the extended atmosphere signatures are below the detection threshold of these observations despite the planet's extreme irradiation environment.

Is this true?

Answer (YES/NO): NO